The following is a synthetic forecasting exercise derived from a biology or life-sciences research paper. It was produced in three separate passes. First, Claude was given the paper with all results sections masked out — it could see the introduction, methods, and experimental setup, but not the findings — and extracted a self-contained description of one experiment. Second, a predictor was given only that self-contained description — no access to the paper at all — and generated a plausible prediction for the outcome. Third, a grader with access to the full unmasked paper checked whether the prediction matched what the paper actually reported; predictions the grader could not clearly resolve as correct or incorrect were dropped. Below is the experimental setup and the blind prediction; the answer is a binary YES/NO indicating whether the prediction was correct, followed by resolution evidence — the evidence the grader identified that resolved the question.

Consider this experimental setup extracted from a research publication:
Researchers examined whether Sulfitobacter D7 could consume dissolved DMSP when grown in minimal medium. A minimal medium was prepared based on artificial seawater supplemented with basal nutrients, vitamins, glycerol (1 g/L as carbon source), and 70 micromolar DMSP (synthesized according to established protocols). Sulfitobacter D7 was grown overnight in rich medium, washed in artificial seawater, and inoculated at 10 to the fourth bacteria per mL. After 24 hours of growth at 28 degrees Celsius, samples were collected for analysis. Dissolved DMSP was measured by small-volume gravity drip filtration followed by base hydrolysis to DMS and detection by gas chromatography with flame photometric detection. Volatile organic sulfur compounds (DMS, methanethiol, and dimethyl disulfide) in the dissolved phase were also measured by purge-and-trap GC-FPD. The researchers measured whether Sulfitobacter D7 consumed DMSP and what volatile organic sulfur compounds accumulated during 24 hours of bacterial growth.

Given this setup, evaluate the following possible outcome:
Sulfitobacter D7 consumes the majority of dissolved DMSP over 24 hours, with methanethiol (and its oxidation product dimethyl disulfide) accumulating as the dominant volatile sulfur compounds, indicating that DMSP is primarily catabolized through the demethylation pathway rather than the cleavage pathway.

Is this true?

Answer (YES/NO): YES